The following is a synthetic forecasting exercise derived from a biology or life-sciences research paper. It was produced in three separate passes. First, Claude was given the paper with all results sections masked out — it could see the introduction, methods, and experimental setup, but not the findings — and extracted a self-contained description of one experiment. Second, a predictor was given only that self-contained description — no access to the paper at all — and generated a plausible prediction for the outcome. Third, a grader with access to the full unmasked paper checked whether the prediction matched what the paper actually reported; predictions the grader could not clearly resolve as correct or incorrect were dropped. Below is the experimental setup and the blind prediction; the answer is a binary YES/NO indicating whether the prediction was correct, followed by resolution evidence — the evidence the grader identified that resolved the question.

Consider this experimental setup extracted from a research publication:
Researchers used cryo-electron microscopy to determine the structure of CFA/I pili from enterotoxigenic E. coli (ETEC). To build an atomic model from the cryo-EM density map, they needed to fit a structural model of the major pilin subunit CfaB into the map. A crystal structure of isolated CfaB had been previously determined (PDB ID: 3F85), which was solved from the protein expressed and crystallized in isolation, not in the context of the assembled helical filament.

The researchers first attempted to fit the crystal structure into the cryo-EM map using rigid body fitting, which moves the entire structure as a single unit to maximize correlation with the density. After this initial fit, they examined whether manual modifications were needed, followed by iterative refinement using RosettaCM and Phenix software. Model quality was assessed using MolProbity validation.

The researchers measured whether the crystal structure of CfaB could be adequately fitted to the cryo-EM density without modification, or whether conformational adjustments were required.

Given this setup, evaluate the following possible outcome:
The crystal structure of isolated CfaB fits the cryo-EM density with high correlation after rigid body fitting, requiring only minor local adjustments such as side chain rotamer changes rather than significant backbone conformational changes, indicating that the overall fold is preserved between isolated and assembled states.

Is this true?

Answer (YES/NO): NO